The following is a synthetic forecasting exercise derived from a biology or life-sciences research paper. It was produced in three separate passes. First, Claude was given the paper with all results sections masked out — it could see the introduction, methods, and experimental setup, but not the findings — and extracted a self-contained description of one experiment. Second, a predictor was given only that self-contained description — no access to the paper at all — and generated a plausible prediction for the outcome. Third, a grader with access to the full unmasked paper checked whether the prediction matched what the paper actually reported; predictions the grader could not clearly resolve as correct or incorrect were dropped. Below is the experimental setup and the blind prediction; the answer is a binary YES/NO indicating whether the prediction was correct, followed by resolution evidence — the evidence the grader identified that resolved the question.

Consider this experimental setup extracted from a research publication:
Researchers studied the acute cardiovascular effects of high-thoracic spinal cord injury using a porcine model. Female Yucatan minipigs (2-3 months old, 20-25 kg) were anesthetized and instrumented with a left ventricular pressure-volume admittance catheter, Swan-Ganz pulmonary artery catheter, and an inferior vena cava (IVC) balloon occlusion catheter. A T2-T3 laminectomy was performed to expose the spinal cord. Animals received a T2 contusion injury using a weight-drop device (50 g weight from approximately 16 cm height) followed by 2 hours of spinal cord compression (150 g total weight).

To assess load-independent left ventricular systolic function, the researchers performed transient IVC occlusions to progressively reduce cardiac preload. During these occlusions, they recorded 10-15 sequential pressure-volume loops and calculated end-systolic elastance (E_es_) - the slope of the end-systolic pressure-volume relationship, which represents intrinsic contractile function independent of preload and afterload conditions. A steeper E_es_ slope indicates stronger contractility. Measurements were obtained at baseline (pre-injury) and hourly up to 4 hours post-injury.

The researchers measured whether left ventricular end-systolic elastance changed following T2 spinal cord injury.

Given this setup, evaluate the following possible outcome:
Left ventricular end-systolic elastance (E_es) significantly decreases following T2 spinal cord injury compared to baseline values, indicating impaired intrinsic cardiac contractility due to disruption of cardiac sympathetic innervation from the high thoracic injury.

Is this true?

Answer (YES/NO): YES